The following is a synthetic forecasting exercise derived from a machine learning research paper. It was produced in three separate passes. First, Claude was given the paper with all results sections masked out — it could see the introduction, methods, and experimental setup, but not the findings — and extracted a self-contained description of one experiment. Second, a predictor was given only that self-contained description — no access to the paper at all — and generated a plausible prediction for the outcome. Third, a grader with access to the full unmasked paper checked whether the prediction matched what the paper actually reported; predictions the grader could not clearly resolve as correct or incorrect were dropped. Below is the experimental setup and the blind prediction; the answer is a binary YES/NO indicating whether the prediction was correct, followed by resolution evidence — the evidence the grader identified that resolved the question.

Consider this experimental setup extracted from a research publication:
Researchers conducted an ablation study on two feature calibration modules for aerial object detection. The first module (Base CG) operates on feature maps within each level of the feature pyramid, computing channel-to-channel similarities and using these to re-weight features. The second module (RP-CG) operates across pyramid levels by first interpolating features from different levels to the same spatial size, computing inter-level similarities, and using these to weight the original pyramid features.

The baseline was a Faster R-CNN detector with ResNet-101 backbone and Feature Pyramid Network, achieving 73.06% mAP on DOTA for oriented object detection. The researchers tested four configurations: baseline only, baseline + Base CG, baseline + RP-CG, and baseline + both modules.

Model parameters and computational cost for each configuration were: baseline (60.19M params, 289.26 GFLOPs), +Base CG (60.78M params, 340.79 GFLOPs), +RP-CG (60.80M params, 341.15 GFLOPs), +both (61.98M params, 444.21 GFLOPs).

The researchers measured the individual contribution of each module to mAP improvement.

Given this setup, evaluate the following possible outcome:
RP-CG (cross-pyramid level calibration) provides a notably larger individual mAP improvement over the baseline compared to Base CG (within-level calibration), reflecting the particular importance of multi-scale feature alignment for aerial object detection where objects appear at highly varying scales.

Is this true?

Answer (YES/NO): NO